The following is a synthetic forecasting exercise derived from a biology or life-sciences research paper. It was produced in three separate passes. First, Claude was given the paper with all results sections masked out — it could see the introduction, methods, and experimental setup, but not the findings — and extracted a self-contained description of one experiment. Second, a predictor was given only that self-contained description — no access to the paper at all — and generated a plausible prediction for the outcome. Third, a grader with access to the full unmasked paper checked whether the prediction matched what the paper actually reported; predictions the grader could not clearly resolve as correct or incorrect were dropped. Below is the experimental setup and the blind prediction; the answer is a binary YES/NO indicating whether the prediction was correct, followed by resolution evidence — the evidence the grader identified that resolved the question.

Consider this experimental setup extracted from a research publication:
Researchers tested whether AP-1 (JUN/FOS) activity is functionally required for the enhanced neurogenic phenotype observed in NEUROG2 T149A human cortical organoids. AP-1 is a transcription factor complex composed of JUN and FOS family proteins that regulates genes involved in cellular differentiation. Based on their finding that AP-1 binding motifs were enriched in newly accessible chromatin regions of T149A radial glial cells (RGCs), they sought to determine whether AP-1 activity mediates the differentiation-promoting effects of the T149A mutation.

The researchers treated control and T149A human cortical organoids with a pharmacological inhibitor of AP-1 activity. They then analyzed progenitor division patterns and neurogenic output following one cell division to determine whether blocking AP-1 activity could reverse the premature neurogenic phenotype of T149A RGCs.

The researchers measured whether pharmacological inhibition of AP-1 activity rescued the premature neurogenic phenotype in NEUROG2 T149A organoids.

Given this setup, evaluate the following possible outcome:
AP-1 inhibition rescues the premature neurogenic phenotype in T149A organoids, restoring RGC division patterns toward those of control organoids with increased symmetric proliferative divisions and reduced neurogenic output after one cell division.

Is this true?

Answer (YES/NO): NO